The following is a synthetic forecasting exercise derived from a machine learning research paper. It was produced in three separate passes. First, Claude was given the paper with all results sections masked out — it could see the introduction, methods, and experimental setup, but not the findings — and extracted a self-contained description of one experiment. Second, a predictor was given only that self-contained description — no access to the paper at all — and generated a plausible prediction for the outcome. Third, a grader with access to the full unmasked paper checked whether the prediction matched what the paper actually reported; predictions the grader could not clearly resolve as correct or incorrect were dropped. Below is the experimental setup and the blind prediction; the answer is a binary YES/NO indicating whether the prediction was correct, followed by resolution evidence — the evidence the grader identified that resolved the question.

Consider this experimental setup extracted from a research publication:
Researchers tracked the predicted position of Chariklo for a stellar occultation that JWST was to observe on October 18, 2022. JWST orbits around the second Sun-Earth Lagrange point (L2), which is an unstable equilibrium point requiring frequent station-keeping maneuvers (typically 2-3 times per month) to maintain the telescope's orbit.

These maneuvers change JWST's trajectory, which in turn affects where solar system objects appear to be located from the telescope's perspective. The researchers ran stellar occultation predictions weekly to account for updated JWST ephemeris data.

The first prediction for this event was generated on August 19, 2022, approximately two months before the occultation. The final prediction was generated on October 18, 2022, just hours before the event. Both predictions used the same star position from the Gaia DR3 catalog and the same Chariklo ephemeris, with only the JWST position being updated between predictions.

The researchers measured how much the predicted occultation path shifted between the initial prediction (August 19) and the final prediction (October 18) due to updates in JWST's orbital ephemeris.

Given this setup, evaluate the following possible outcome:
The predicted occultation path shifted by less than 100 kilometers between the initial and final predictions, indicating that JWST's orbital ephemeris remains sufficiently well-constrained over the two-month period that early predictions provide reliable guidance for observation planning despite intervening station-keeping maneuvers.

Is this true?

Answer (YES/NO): NO